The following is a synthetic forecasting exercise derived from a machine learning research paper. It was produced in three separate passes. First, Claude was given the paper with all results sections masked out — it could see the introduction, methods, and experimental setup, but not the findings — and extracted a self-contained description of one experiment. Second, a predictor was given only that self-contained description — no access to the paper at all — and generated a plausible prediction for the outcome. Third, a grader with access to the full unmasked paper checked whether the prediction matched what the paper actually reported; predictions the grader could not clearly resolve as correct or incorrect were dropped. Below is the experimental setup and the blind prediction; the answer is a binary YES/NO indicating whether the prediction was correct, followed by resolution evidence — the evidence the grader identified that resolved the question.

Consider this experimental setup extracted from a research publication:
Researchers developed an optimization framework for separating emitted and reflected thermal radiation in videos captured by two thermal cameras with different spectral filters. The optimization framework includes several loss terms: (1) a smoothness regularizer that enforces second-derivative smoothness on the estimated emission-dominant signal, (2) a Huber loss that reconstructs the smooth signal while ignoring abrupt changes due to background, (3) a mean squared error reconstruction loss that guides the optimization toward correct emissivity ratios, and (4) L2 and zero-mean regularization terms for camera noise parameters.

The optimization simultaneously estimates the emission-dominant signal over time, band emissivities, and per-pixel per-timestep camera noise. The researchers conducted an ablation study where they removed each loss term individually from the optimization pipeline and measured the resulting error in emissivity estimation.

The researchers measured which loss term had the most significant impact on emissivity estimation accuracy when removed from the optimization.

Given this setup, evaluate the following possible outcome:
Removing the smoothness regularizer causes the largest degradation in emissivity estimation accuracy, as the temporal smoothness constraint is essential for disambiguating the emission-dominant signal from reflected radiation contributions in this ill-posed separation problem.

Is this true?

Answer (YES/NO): NO